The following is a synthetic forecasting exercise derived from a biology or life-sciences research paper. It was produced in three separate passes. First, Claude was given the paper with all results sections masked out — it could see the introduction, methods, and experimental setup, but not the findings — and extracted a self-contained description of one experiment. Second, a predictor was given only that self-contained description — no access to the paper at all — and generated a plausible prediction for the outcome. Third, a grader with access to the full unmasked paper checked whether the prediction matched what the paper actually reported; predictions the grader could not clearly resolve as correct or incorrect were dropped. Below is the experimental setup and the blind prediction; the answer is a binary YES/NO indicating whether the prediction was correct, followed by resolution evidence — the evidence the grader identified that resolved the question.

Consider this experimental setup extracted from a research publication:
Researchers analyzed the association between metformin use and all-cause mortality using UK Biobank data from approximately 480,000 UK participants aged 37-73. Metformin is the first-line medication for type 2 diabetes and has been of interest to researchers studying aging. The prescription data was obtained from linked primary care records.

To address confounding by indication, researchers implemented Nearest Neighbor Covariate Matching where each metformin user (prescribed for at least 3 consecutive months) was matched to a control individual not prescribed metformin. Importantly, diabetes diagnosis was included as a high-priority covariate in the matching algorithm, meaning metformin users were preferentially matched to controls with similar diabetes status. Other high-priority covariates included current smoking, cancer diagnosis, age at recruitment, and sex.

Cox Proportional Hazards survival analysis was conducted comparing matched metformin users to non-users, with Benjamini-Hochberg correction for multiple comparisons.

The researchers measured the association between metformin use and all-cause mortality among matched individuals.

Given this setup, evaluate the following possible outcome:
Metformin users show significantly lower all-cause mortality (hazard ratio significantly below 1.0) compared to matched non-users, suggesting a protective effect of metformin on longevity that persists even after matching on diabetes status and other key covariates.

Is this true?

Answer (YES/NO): NO